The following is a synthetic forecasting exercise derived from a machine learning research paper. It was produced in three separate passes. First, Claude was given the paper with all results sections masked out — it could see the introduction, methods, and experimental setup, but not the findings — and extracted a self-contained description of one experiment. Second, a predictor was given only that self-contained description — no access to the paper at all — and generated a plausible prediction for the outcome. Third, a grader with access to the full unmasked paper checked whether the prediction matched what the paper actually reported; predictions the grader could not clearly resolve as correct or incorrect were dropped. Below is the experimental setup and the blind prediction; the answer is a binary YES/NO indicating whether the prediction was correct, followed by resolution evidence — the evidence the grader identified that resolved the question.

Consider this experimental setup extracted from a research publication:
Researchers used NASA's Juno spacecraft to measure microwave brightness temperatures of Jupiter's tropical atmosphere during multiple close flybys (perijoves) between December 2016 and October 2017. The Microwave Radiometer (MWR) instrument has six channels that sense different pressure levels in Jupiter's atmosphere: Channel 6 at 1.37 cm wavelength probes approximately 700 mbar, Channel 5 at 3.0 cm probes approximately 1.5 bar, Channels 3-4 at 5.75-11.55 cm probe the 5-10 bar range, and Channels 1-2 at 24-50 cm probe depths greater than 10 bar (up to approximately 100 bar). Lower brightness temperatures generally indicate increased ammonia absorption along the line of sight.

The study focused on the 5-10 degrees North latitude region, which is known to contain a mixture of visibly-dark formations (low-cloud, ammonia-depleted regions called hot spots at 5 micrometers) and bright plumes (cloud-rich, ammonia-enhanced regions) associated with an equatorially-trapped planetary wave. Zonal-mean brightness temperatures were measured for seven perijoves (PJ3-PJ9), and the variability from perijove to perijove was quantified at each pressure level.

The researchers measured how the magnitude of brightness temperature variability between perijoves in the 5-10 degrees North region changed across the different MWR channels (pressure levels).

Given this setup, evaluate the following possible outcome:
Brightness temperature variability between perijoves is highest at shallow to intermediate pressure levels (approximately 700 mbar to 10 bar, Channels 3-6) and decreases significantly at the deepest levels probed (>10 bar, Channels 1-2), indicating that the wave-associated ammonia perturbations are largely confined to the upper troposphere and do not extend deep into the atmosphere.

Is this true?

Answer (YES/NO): YES